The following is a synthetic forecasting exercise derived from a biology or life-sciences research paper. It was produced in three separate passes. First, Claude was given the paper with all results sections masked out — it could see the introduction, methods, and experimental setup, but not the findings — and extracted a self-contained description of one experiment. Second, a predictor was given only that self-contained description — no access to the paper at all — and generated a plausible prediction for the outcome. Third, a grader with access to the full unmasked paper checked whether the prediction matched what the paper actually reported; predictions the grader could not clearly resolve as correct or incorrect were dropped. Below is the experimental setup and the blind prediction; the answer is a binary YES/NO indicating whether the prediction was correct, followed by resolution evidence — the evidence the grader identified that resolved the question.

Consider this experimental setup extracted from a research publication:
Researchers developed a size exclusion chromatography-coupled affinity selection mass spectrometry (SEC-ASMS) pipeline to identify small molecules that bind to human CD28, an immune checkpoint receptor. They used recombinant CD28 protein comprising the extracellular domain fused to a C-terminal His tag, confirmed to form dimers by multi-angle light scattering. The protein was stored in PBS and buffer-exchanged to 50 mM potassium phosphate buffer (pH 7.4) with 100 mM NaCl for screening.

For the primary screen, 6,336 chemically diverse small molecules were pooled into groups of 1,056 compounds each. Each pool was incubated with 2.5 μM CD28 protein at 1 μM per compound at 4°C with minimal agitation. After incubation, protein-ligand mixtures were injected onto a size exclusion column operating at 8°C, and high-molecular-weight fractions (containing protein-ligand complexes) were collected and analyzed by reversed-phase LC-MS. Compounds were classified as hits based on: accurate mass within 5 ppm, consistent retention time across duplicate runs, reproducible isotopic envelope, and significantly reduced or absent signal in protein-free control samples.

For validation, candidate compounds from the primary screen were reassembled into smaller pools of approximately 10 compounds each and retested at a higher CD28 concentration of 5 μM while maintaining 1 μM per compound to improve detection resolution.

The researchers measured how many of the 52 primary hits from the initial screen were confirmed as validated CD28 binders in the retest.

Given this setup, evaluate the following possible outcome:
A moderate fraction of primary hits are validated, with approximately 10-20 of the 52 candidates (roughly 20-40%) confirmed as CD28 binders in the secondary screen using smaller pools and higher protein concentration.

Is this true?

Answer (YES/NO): NO